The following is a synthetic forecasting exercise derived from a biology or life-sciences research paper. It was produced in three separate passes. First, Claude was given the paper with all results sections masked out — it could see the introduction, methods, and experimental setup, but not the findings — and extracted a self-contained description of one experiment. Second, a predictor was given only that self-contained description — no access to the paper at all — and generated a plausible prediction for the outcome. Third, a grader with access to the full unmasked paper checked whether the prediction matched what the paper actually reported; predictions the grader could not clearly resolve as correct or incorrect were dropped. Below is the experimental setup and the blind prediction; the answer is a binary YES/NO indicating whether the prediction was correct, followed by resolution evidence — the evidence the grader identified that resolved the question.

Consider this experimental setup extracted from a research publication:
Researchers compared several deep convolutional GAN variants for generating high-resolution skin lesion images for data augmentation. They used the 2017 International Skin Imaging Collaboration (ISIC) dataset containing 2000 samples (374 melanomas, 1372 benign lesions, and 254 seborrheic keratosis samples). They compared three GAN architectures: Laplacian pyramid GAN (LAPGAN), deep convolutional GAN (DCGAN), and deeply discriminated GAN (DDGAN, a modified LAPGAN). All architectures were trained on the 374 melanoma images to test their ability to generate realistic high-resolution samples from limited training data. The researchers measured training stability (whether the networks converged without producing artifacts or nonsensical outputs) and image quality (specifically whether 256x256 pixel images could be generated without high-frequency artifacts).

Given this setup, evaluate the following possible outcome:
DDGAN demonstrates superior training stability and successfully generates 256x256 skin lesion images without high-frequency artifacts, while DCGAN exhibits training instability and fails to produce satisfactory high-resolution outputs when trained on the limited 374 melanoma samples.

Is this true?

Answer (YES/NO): YES